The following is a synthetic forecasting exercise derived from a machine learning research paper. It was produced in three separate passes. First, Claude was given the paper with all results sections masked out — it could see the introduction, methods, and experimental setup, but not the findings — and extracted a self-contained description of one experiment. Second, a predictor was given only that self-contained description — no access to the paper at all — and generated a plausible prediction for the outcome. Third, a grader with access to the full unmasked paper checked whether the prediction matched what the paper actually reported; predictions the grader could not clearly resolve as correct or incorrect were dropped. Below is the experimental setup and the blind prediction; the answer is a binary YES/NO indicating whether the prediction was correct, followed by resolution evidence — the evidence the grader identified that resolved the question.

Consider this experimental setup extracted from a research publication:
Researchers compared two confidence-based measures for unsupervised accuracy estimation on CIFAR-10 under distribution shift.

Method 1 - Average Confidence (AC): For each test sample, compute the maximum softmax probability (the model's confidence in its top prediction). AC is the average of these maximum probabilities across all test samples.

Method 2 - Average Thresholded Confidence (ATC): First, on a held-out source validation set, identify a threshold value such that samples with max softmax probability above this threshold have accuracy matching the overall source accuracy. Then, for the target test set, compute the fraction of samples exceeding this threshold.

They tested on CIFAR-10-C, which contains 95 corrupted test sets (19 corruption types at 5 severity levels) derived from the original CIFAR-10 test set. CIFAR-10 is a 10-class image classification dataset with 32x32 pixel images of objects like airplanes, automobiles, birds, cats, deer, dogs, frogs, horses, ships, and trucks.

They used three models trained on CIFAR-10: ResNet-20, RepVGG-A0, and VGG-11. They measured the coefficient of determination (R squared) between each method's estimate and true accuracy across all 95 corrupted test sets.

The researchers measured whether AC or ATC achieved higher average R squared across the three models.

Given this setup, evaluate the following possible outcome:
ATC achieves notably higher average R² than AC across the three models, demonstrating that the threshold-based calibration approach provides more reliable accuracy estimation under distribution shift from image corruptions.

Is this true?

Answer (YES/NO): NO